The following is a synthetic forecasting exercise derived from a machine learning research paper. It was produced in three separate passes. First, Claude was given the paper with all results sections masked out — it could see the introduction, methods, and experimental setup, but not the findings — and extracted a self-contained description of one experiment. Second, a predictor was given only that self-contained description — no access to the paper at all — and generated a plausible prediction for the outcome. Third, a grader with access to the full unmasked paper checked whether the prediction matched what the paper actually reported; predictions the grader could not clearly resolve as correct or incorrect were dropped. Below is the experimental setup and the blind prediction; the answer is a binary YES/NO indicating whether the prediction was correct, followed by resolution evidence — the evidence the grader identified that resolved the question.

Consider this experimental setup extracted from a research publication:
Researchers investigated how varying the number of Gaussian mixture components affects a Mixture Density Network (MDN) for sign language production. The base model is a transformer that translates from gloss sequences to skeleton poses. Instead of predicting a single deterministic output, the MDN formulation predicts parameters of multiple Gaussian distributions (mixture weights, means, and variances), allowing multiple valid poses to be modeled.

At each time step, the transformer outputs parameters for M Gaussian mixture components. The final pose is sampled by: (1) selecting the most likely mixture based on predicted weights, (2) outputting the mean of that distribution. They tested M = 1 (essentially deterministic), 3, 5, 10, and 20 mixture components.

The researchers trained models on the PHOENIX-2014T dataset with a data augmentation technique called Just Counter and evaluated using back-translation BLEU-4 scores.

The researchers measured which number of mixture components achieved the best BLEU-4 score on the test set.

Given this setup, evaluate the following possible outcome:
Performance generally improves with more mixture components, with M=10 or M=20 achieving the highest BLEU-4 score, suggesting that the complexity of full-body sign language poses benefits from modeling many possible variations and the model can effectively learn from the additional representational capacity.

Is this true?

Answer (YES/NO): NO